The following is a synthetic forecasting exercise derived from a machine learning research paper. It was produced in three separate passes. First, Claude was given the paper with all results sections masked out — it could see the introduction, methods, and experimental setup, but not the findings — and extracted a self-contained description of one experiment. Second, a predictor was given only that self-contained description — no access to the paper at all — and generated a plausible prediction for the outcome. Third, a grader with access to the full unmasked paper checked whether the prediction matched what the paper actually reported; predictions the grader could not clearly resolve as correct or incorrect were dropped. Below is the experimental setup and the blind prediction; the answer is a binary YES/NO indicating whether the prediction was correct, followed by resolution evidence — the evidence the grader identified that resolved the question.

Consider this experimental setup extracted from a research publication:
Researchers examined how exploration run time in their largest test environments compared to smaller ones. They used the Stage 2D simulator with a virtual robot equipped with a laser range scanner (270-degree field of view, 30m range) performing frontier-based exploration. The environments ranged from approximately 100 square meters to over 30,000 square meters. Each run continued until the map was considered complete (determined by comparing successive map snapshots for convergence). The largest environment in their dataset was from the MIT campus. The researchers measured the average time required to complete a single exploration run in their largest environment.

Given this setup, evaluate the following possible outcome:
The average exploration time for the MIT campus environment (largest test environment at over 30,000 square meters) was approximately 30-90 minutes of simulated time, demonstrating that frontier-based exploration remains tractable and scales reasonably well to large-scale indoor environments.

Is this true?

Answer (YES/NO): YES